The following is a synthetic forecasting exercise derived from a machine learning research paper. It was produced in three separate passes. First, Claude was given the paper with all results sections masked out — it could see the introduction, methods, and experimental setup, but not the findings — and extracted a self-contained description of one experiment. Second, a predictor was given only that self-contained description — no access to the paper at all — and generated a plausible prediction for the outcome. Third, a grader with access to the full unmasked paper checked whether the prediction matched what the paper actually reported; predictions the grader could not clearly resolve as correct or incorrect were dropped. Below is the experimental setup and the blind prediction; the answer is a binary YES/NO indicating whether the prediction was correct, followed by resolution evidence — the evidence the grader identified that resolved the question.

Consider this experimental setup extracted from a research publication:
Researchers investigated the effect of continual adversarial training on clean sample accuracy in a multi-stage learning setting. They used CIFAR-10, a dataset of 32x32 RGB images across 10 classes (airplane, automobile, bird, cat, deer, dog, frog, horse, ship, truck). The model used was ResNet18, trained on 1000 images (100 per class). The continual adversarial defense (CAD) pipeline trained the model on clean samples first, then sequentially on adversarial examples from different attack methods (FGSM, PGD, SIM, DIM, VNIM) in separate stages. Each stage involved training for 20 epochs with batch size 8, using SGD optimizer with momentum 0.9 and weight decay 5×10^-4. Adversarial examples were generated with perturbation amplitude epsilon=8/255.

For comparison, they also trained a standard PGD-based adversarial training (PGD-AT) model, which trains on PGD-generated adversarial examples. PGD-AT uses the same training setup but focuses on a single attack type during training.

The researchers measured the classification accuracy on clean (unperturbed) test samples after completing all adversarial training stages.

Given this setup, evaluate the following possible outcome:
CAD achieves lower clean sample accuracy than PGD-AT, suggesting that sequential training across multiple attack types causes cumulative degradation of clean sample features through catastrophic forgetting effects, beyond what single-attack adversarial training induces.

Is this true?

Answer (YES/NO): YES